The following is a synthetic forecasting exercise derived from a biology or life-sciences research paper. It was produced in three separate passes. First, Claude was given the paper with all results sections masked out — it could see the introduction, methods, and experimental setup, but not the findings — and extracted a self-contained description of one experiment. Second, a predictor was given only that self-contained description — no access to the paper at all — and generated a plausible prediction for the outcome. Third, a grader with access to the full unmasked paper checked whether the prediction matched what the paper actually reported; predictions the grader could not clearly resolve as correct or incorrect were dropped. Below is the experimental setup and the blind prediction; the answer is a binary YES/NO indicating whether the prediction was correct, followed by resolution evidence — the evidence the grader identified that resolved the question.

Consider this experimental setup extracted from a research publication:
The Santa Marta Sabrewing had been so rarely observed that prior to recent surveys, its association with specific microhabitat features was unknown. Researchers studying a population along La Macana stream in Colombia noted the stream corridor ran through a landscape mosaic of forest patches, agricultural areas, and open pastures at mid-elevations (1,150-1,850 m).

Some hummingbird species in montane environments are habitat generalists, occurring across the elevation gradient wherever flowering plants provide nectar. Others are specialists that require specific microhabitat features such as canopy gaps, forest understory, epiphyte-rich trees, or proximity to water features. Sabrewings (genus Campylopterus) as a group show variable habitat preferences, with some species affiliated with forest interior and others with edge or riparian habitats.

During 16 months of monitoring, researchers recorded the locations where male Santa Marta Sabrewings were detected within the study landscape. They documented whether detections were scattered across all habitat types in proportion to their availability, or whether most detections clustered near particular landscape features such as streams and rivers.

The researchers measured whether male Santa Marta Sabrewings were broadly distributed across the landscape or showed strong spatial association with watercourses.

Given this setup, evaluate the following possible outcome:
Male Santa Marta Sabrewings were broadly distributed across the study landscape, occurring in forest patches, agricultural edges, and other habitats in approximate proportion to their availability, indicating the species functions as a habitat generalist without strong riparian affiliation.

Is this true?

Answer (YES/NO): NO